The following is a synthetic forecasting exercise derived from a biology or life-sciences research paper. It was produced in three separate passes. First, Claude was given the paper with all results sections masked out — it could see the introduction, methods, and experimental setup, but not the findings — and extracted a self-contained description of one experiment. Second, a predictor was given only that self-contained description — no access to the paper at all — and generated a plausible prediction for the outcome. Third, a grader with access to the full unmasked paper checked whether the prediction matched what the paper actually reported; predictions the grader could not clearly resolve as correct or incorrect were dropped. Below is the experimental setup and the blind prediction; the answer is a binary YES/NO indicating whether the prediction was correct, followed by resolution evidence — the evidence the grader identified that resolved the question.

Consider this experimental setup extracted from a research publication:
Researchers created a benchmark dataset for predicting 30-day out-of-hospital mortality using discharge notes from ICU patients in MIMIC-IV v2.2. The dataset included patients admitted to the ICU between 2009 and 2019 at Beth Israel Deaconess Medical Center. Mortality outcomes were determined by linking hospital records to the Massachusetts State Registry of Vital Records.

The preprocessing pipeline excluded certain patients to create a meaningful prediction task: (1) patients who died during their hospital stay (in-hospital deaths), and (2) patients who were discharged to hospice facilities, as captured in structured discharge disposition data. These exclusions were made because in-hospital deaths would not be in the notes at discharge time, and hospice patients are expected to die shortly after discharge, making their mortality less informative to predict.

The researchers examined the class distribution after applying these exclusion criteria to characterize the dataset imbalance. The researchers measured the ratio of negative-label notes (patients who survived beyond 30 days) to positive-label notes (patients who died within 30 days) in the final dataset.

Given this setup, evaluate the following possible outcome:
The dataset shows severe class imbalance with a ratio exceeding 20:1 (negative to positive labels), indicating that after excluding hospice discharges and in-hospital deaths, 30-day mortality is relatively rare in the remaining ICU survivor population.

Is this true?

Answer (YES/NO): YES